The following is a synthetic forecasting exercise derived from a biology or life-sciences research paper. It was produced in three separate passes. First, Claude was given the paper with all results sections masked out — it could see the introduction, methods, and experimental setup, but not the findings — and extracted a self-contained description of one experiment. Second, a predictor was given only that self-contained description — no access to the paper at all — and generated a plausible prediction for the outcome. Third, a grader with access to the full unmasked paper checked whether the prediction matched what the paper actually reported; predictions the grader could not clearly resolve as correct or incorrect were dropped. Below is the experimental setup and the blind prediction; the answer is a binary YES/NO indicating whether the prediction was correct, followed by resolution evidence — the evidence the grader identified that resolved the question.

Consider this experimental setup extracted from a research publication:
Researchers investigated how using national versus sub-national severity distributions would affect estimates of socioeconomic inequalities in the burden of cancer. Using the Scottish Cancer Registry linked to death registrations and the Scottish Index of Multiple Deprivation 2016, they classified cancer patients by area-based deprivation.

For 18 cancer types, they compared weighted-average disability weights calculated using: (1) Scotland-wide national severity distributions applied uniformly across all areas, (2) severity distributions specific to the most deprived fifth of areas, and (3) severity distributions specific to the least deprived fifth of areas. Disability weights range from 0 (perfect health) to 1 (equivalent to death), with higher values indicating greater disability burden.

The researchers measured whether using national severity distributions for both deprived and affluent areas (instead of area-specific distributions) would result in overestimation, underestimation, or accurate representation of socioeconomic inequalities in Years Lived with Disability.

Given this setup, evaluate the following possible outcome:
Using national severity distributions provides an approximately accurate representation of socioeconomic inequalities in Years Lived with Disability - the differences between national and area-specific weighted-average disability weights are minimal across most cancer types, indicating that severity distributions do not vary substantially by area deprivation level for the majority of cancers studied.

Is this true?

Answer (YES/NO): NO